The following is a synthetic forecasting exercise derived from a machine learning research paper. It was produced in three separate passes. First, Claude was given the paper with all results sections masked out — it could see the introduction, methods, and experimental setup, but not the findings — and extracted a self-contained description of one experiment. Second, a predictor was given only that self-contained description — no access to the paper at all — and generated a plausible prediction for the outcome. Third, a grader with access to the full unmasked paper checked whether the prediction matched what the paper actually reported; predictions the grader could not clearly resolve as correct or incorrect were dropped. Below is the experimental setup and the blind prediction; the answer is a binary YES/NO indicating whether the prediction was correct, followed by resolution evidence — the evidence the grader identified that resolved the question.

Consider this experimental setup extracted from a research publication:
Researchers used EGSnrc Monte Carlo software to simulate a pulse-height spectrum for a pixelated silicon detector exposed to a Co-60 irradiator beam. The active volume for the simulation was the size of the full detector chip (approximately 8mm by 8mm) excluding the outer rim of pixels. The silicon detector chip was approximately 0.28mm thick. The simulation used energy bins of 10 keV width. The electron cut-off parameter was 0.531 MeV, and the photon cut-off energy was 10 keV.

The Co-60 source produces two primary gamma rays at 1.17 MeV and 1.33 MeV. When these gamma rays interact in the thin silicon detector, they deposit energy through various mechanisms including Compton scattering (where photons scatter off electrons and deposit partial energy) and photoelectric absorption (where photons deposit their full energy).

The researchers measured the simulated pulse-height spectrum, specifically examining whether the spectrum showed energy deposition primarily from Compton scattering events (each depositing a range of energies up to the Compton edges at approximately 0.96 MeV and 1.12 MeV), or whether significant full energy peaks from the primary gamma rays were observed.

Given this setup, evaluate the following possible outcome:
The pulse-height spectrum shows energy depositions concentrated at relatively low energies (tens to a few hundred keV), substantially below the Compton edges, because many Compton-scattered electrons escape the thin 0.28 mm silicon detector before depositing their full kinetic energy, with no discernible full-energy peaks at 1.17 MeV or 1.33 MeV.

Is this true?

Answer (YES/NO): YES